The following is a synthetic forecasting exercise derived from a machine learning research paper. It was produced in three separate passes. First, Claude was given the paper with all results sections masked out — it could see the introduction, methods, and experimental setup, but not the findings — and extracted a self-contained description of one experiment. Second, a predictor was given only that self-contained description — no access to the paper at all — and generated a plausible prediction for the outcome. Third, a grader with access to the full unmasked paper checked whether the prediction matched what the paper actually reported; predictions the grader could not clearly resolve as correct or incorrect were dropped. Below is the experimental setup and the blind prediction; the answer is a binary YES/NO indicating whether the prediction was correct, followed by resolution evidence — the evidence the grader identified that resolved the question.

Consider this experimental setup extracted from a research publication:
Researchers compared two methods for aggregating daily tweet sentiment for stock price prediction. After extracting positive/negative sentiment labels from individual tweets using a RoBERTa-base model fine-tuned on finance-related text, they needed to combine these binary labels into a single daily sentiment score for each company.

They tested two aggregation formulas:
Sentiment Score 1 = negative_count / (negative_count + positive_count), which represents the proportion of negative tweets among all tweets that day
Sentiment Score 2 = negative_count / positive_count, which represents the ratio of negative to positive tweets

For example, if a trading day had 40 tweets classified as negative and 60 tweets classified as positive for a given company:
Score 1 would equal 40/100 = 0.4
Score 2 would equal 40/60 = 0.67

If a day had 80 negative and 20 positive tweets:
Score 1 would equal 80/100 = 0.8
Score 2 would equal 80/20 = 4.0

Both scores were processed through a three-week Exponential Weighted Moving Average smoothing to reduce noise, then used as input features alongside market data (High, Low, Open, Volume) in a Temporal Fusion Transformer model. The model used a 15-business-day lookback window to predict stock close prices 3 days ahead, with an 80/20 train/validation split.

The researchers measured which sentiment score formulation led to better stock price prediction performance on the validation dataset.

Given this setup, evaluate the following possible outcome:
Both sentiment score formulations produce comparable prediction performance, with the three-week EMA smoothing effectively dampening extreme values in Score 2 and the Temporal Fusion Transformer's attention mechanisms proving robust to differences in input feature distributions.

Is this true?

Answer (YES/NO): NO